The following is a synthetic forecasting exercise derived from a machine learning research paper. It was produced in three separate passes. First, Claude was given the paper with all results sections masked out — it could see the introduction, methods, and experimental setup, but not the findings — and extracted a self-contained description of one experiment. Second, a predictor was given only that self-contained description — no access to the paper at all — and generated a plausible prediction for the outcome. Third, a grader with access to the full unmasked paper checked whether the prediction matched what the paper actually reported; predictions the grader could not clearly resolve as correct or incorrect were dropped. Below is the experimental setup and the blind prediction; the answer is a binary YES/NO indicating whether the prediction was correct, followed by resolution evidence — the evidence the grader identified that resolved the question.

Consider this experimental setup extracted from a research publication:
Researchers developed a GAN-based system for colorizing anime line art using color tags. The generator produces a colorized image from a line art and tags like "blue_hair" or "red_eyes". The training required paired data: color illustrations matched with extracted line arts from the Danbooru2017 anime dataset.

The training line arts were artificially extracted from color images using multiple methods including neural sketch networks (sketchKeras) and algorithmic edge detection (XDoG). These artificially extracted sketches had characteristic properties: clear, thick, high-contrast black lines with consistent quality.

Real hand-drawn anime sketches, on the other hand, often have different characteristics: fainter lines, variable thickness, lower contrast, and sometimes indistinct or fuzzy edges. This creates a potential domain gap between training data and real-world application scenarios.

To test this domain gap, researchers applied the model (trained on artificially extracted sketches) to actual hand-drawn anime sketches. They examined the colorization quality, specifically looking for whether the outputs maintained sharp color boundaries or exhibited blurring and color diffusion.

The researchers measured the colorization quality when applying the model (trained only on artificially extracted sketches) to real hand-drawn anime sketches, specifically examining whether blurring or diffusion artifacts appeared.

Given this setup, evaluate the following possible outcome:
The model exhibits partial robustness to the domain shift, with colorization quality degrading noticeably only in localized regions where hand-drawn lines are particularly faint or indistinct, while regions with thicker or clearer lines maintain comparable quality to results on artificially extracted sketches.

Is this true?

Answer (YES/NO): NO